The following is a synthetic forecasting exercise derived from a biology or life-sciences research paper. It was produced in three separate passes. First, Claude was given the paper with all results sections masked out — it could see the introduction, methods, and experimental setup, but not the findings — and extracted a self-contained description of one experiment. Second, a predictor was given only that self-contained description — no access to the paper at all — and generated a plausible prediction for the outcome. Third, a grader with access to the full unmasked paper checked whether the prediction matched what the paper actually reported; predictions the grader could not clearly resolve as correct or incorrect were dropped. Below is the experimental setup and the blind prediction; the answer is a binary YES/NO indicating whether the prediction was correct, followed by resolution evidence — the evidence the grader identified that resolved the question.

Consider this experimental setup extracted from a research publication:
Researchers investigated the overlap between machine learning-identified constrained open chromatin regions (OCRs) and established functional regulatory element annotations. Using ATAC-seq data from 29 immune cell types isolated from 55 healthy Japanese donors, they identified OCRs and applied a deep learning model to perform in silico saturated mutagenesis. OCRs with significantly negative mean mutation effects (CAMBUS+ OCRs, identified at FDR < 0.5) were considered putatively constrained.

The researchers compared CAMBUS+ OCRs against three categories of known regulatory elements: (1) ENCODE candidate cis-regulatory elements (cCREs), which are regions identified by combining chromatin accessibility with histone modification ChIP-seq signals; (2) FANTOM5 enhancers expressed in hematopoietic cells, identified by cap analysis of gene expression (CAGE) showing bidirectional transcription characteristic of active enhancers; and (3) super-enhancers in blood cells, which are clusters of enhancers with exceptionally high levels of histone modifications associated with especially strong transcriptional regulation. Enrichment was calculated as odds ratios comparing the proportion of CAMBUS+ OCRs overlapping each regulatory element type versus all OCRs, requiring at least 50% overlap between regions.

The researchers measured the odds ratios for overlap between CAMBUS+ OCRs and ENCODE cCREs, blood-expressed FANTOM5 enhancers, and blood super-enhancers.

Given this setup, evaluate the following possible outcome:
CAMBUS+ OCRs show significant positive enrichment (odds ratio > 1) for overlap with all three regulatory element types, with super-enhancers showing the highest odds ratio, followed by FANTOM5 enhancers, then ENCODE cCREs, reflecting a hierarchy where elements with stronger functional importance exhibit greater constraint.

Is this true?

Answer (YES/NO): NO